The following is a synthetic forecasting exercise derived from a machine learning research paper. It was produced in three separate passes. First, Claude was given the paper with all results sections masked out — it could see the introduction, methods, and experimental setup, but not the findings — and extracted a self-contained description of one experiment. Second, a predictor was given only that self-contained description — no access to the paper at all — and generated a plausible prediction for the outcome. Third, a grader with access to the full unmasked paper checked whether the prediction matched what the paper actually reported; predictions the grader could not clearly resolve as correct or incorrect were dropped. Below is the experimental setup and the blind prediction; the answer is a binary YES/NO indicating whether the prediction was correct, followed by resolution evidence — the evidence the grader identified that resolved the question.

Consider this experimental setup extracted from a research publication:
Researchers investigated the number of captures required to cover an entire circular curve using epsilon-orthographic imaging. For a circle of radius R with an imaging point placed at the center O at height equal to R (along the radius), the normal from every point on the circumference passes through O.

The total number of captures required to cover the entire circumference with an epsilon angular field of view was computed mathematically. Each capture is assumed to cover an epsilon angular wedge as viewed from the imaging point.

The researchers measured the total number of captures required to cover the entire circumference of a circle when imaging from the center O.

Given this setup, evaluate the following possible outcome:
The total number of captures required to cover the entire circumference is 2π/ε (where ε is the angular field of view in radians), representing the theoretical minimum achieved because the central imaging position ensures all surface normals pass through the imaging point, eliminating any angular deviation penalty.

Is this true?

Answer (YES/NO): NO